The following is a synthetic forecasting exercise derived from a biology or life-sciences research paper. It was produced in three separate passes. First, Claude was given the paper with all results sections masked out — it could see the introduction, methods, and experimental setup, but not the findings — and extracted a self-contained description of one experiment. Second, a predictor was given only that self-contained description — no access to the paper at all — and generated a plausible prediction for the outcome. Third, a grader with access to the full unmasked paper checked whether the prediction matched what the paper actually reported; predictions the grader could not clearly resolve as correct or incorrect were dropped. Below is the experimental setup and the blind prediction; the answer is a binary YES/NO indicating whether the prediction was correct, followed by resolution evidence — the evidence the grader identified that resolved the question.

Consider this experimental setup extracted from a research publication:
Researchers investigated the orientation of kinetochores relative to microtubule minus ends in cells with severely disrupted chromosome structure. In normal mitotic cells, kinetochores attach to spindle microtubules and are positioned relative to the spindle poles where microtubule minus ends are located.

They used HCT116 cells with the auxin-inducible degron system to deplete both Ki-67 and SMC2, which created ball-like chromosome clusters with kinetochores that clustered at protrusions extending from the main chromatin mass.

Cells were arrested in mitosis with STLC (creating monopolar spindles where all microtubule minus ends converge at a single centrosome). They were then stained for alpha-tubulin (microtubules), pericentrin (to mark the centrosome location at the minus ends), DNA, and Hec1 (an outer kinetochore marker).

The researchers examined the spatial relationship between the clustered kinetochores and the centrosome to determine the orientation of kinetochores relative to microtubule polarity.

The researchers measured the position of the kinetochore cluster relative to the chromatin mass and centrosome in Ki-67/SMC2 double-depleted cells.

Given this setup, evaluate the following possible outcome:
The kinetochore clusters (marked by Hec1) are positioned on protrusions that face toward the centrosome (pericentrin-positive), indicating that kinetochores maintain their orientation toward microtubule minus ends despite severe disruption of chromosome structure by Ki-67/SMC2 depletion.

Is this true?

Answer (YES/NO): YES